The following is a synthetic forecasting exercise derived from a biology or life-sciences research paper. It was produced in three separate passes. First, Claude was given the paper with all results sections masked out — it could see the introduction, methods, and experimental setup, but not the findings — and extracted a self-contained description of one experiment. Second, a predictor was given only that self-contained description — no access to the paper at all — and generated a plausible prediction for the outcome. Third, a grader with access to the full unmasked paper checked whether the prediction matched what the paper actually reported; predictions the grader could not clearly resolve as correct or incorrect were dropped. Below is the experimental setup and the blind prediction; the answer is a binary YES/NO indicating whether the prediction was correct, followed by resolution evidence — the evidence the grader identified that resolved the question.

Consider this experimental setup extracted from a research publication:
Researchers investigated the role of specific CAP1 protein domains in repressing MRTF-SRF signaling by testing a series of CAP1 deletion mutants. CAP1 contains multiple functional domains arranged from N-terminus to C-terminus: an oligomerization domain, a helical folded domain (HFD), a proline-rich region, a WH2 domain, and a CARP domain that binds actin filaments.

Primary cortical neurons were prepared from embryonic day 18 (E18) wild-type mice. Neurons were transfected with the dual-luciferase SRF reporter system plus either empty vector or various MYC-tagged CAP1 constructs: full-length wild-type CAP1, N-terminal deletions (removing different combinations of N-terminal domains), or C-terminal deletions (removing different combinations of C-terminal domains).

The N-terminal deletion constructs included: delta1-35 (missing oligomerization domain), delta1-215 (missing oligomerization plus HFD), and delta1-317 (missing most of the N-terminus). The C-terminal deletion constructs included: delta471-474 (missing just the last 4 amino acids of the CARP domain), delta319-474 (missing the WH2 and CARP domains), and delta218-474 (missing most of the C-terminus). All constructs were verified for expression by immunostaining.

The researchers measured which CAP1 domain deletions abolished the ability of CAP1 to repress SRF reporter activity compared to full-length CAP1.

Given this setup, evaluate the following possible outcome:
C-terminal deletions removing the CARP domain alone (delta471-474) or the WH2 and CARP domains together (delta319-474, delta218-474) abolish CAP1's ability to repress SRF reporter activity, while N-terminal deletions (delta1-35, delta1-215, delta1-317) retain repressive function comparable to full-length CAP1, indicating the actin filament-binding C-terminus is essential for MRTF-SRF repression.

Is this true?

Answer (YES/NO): NO